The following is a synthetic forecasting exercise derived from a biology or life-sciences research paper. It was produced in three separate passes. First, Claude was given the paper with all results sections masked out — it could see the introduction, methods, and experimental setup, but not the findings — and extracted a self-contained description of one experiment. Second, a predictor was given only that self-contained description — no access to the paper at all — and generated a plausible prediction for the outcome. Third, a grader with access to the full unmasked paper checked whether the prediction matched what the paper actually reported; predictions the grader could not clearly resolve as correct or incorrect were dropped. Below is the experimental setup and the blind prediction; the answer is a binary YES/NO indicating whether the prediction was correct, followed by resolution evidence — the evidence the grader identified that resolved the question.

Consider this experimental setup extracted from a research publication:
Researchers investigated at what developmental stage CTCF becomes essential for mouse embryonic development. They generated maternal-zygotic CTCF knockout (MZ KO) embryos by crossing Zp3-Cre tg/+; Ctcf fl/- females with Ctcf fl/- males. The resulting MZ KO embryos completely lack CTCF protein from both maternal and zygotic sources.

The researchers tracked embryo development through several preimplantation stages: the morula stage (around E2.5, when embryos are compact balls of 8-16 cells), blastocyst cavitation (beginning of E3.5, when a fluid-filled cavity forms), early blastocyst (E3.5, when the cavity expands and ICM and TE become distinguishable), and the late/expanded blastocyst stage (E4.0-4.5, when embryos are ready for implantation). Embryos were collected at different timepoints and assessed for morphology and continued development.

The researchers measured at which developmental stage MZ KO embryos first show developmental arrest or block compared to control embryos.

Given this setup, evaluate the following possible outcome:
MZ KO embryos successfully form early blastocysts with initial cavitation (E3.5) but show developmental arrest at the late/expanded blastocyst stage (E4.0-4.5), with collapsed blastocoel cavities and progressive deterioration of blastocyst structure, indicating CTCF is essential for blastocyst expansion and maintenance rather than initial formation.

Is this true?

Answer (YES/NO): NO